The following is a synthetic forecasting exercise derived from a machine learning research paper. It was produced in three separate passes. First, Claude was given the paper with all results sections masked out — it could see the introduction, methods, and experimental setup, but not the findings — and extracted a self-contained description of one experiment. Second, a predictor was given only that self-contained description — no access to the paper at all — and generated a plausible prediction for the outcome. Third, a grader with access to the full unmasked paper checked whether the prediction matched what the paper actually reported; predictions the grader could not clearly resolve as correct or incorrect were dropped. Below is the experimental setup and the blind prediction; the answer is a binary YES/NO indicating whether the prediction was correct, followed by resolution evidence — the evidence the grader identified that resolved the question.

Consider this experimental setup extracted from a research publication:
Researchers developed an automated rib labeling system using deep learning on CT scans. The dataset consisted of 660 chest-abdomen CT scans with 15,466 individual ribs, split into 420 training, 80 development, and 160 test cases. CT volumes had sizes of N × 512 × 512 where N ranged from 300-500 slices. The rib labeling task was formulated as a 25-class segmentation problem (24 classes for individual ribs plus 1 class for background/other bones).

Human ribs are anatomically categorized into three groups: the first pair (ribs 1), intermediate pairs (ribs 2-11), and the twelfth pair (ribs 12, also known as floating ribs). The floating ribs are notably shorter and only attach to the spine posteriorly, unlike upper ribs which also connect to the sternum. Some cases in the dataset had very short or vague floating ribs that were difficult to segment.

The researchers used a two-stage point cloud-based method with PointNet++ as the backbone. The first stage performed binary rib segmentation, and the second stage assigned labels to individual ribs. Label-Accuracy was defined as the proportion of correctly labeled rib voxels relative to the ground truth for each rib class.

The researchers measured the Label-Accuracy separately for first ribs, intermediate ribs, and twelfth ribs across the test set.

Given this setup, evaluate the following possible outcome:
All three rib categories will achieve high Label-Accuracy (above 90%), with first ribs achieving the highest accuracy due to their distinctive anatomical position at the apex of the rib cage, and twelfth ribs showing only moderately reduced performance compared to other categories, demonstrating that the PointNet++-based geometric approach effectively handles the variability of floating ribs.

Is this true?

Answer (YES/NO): NO